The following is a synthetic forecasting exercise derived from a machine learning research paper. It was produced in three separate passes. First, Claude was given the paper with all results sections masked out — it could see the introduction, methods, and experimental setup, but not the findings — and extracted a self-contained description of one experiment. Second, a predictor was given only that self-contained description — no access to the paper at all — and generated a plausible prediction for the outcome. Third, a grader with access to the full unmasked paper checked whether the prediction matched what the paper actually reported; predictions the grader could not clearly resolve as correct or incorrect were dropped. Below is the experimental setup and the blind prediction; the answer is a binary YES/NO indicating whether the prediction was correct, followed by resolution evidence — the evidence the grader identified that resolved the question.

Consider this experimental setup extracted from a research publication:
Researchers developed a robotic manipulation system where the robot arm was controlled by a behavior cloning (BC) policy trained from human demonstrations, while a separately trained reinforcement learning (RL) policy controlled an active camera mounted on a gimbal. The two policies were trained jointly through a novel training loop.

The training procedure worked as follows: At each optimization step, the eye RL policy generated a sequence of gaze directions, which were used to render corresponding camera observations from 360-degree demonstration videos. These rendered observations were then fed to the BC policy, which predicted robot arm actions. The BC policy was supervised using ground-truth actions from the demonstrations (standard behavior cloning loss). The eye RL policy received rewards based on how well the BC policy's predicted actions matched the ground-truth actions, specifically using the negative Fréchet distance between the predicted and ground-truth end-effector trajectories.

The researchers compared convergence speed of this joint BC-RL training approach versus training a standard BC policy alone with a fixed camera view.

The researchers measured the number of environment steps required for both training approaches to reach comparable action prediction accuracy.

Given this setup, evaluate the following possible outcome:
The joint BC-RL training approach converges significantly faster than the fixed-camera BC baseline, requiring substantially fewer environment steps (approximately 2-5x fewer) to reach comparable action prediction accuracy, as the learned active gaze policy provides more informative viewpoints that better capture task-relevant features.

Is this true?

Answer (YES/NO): NO